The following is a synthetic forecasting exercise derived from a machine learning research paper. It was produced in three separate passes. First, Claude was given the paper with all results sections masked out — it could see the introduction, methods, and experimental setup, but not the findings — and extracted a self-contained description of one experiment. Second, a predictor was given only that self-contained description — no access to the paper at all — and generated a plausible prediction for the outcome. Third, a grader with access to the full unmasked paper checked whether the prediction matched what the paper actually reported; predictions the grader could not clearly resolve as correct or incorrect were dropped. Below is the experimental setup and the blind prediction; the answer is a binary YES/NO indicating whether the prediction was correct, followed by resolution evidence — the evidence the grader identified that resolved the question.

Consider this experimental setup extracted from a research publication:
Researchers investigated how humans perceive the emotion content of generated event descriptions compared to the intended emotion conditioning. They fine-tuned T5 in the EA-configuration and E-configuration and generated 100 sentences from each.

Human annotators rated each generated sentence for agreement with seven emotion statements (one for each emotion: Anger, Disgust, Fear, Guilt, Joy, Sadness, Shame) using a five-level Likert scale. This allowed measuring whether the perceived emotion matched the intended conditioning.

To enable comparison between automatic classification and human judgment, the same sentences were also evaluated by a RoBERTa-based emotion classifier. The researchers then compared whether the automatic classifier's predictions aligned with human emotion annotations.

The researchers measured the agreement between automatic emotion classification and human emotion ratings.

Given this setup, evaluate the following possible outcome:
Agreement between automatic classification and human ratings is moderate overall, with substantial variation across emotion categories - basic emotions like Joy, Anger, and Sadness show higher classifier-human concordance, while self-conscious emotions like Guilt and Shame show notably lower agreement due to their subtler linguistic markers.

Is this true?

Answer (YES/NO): NO